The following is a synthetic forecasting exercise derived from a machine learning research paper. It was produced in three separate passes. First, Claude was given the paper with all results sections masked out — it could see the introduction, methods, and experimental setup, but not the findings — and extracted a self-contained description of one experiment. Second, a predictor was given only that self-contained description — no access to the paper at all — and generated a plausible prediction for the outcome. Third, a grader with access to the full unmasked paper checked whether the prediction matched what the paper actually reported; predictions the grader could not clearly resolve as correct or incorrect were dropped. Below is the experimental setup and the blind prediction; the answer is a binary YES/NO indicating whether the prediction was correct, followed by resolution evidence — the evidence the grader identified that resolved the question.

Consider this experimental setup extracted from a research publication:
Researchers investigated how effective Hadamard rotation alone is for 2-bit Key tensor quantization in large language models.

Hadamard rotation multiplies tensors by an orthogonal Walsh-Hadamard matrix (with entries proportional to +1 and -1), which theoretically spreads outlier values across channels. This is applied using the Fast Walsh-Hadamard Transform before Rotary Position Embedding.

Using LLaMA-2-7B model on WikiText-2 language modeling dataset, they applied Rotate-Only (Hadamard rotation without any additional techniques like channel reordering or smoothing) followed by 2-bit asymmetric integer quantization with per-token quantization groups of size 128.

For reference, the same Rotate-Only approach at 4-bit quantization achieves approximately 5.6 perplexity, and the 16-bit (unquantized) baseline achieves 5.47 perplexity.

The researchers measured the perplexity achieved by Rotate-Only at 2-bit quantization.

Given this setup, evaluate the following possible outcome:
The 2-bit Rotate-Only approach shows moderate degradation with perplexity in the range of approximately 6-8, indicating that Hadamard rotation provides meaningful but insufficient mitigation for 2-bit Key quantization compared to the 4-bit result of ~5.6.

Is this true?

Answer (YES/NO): NO